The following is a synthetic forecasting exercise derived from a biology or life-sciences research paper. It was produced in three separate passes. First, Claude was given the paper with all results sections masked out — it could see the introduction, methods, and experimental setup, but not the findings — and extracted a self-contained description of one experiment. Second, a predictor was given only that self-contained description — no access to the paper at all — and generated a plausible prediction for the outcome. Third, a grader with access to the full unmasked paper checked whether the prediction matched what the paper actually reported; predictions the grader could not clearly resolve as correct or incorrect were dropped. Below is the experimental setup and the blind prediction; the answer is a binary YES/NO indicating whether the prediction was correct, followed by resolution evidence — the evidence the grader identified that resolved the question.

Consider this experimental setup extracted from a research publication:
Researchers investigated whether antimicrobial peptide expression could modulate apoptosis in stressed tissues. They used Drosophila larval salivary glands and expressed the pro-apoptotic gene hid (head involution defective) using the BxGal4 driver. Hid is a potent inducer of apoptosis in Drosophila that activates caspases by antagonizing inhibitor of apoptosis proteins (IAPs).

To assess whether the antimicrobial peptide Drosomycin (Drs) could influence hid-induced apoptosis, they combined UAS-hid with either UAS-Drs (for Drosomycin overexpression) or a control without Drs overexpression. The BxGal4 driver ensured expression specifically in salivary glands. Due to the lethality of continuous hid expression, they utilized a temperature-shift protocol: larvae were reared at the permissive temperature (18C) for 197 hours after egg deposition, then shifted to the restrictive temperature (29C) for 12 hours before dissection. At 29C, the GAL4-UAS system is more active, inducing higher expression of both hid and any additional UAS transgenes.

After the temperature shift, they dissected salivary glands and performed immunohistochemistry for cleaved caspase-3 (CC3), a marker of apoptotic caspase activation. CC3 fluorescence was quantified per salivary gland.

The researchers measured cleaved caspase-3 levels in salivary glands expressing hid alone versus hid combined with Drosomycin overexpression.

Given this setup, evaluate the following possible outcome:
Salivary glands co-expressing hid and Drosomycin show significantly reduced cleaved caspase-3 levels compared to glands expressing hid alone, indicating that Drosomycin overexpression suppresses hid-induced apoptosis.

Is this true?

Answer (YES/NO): YES